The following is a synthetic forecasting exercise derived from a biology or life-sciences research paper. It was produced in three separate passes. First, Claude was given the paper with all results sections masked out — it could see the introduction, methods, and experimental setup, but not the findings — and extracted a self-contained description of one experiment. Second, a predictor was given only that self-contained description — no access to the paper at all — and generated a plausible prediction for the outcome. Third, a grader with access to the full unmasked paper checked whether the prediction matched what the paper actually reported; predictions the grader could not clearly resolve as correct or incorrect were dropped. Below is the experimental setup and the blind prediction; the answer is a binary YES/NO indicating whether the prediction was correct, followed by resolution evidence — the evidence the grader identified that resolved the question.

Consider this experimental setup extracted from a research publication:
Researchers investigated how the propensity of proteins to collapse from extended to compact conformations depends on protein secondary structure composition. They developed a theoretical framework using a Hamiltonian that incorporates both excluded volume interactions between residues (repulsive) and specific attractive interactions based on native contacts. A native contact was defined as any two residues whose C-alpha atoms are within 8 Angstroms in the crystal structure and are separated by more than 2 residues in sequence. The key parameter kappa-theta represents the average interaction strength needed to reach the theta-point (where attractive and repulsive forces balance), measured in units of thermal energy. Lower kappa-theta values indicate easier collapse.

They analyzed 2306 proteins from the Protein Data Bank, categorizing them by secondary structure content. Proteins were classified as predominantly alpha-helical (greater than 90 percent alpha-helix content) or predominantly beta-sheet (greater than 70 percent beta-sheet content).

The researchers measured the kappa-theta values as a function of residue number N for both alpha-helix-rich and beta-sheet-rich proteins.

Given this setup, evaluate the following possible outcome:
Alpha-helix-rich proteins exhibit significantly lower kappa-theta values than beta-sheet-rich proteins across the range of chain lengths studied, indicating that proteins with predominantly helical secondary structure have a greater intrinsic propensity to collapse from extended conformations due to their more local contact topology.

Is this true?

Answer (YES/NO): NO